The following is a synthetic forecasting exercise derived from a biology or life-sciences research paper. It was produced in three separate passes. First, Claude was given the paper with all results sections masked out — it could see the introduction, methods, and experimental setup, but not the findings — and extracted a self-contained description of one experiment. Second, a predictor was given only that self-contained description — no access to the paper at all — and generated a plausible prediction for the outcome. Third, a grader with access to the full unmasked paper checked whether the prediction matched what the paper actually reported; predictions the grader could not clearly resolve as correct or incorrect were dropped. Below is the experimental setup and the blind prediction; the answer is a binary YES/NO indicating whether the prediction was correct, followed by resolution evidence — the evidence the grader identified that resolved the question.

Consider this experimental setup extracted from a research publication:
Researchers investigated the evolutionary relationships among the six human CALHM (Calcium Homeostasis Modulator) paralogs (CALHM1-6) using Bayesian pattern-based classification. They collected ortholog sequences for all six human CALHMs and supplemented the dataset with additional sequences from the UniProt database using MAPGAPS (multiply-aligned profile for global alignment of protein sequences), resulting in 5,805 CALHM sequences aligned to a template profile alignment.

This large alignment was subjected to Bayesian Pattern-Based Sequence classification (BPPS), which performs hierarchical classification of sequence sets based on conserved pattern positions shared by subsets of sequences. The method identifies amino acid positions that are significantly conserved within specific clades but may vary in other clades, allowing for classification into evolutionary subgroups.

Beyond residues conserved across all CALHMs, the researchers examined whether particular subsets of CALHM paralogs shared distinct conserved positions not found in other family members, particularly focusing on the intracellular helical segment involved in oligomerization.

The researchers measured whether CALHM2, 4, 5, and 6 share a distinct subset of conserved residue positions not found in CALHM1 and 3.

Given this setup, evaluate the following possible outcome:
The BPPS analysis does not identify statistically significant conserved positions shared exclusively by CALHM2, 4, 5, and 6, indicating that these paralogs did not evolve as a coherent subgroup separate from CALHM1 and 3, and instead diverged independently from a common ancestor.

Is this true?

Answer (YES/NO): NO